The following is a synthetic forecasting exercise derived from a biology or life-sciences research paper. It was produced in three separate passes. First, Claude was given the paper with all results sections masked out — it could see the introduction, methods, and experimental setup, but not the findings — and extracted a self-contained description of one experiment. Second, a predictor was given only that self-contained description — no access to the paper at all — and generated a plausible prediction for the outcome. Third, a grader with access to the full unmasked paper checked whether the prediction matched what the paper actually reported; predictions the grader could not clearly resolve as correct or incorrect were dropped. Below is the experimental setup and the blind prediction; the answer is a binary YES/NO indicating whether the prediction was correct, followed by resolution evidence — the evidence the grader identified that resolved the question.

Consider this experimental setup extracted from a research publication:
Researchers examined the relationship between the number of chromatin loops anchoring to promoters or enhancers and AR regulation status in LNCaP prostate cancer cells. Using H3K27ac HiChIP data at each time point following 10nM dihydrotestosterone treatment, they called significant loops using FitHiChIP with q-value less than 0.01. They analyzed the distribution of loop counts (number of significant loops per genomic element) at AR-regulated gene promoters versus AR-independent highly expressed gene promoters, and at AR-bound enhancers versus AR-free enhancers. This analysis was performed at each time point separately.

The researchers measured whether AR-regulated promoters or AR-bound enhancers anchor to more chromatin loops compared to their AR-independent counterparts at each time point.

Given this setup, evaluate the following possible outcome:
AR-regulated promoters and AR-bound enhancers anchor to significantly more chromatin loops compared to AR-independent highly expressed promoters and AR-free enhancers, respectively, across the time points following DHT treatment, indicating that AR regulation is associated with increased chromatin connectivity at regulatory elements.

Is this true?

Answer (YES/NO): NO